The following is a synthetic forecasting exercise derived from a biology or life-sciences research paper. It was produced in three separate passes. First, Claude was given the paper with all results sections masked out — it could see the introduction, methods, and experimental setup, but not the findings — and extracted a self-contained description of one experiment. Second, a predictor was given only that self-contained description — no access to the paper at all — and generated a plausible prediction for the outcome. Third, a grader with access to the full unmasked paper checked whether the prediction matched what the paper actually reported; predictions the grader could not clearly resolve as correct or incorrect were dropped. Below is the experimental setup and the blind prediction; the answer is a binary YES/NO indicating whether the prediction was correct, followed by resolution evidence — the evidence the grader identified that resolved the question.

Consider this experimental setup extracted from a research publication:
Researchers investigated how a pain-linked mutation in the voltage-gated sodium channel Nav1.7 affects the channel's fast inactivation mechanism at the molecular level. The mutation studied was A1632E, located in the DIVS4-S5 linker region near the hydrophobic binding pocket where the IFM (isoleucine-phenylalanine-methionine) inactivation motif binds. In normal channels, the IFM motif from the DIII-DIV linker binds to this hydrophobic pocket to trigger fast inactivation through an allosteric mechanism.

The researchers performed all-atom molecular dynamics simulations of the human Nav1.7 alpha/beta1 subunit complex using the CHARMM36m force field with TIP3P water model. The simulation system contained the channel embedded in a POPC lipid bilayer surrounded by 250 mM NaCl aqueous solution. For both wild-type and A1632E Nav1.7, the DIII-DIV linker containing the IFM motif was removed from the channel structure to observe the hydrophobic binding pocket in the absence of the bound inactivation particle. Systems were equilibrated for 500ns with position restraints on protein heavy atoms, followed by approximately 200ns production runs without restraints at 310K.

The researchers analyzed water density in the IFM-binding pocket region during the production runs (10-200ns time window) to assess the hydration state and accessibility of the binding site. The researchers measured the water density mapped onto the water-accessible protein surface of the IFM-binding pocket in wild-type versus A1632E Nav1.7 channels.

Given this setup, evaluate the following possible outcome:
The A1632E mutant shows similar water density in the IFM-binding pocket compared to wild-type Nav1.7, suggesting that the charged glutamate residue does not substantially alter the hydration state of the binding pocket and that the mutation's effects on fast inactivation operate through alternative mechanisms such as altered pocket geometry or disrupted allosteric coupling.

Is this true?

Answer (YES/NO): NO